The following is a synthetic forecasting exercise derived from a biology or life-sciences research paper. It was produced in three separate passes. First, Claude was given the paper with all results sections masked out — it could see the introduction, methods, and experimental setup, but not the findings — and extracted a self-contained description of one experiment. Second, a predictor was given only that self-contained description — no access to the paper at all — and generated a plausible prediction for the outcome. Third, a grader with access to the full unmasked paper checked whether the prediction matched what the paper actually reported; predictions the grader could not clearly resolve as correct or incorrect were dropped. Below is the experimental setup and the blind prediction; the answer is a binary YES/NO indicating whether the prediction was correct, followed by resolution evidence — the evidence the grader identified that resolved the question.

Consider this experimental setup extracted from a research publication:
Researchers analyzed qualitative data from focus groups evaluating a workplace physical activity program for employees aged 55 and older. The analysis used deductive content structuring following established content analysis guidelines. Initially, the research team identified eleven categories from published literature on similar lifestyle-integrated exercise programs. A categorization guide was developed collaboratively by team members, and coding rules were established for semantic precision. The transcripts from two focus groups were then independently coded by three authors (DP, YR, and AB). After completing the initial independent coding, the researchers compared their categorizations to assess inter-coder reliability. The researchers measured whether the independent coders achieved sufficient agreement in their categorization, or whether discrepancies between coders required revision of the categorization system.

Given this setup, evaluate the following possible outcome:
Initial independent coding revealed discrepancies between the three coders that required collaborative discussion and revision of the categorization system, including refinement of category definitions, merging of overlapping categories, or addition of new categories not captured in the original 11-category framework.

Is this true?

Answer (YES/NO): YES